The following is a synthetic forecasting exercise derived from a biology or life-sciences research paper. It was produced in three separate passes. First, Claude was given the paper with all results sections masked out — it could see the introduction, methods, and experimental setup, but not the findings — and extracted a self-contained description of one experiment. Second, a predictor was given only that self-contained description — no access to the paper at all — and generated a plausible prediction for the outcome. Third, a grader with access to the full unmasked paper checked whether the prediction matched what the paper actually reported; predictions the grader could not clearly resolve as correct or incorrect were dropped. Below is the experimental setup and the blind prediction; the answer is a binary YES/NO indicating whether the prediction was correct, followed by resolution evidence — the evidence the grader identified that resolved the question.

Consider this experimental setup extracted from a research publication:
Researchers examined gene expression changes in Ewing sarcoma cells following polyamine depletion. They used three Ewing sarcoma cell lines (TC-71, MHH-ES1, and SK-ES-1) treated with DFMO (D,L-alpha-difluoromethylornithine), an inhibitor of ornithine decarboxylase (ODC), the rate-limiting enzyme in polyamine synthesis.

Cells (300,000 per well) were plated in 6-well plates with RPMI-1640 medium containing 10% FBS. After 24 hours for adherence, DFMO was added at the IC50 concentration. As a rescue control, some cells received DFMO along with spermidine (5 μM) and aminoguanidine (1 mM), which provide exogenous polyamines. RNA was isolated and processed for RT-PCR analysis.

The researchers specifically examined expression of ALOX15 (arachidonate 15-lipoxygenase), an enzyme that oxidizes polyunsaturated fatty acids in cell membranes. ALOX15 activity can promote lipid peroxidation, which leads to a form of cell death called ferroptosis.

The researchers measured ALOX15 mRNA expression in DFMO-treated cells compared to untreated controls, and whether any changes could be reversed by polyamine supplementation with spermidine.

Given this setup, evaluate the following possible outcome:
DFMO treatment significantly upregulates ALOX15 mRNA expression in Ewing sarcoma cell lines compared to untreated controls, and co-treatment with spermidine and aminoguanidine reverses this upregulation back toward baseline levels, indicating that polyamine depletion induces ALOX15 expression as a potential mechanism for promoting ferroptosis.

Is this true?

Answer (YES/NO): YES